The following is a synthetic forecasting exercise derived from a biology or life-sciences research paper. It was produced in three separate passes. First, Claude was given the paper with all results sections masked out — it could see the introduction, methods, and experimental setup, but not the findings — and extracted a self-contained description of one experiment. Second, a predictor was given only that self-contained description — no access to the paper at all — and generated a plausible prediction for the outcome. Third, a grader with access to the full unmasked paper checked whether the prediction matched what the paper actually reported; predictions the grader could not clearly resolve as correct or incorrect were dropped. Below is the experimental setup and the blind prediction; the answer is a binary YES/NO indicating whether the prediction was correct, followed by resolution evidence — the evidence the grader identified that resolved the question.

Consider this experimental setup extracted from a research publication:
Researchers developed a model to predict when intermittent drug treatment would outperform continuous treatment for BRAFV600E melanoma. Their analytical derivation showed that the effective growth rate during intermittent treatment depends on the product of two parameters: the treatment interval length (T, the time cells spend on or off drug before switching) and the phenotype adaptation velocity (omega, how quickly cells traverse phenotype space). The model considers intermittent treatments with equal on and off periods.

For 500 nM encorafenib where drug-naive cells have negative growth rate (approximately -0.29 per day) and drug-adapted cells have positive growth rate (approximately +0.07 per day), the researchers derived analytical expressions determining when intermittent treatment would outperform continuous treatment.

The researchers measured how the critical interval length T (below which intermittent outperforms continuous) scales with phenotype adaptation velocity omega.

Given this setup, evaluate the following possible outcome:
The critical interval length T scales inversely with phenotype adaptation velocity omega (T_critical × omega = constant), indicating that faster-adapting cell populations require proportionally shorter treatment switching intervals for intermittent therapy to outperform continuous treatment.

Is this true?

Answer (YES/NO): YES